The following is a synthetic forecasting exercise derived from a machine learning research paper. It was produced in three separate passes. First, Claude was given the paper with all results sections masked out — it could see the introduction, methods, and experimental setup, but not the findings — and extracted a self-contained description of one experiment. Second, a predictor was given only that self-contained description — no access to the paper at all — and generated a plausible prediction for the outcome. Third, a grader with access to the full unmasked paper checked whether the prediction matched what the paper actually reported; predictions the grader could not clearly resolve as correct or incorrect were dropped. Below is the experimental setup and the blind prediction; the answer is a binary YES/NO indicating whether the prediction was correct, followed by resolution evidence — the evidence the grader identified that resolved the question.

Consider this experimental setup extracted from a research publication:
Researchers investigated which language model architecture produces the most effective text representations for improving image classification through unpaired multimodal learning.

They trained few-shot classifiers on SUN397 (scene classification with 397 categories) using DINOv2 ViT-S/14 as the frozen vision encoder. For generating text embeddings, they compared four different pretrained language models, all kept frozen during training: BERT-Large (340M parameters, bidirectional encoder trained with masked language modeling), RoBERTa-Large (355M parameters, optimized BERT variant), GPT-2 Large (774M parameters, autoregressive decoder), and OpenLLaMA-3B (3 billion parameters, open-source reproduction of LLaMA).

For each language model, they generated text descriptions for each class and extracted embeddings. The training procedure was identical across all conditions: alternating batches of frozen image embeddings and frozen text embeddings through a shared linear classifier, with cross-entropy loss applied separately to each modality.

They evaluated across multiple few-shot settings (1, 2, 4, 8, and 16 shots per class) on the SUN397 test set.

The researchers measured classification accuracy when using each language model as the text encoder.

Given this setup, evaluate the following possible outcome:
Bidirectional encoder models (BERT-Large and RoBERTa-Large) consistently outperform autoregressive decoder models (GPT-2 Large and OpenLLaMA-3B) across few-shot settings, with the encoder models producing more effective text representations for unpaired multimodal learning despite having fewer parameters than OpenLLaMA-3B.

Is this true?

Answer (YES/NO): NO